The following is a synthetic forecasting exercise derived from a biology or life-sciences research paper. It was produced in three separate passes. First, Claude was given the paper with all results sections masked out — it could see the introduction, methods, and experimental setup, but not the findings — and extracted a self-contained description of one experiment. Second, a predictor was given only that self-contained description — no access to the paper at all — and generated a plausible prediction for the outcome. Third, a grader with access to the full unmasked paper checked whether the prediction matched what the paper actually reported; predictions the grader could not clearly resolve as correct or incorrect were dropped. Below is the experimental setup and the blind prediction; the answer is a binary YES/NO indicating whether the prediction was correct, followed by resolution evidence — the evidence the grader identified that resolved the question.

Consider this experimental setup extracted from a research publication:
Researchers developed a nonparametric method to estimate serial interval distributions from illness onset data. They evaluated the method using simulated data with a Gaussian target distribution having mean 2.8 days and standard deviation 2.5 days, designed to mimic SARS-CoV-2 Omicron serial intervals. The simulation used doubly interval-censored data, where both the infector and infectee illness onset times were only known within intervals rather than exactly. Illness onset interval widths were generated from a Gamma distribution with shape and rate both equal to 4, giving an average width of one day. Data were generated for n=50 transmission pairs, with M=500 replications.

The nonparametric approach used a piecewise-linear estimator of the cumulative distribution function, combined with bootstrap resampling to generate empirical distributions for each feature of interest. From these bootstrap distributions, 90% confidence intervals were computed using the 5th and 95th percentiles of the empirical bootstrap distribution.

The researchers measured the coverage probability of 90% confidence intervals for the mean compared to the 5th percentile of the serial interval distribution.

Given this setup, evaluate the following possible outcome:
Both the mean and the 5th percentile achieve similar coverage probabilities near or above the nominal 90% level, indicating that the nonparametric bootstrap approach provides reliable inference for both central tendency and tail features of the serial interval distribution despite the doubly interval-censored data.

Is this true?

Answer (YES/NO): NO